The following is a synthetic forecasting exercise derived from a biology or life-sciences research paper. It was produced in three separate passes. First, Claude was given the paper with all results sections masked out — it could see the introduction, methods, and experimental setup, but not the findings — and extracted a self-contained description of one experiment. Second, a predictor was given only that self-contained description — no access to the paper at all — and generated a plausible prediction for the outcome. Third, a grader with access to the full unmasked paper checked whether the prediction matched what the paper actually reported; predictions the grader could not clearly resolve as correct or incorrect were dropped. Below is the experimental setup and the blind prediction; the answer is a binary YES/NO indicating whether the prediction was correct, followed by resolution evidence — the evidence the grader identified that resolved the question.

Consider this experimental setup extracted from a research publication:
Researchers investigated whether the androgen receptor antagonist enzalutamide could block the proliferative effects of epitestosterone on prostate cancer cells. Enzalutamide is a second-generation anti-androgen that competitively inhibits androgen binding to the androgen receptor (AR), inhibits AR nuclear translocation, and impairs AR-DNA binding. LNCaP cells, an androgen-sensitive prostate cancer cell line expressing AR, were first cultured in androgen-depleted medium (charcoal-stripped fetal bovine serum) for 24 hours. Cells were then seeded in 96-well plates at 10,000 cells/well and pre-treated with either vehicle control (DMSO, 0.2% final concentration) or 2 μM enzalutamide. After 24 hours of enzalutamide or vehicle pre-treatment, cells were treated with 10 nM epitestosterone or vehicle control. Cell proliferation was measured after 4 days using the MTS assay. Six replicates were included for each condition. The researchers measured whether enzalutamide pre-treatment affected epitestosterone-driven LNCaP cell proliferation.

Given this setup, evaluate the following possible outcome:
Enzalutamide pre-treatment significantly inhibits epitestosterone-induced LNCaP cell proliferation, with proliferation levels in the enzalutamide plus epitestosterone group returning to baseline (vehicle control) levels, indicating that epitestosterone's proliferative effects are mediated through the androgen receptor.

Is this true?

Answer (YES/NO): NO